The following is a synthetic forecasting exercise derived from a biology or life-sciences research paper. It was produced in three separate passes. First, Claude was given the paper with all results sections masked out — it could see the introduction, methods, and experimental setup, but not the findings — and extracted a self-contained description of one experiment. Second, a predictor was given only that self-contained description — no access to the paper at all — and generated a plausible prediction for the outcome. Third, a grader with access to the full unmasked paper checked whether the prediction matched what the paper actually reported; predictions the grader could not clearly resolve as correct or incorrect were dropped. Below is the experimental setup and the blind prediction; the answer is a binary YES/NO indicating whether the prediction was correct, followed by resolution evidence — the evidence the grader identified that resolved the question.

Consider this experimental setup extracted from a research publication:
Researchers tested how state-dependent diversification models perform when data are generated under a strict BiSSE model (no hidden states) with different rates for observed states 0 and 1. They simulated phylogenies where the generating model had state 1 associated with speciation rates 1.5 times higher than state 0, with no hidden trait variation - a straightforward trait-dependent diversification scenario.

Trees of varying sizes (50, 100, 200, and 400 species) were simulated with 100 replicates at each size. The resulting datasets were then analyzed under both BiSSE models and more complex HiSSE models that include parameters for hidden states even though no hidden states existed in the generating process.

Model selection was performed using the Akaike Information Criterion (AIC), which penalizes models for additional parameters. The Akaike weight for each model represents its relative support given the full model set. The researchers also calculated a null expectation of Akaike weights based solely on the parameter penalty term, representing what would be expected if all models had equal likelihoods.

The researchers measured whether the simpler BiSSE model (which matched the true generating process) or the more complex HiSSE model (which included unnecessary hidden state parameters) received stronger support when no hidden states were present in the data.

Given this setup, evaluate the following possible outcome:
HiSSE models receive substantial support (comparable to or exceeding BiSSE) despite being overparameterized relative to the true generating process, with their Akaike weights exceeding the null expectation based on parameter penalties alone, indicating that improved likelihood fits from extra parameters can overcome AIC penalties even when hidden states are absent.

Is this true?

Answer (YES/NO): NO